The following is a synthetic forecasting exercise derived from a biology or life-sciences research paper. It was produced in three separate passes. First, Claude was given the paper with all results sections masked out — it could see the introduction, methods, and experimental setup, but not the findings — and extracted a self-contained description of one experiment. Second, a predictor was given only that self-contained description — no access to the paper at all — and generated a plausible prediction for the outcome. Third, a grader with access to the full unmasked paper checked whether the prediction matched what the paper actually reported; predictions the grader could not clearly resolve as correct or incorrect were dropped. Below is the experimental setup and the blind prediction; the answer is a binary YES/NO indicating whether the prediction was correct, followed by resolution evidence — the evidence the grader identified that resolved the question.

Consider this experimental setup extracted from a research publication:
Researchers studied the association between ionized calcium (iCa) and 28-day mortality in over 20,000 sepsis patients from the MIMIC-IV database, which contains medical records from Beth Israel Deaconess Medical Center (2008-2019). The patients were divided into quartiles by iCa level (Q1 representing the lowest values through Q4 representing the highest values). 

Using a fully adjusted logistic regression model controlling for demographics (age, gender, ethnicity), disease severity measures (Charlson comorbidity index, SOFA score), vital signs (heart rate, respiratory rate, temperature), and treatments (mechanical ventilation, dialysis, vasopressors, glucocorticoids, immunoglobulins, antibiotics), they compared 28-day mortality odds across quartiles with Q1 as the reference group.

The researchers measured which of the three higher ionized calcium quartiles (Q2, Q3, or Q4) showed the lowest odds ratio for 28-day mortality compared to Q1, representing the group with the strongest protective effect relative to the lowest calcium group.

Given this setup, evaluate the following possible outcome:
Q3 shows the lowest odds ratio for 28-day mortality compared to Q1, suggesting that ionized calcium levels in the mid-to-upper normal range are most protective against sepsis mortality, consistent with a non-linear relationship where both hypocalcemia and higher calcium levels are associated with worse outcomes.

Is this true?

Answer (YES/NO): YES